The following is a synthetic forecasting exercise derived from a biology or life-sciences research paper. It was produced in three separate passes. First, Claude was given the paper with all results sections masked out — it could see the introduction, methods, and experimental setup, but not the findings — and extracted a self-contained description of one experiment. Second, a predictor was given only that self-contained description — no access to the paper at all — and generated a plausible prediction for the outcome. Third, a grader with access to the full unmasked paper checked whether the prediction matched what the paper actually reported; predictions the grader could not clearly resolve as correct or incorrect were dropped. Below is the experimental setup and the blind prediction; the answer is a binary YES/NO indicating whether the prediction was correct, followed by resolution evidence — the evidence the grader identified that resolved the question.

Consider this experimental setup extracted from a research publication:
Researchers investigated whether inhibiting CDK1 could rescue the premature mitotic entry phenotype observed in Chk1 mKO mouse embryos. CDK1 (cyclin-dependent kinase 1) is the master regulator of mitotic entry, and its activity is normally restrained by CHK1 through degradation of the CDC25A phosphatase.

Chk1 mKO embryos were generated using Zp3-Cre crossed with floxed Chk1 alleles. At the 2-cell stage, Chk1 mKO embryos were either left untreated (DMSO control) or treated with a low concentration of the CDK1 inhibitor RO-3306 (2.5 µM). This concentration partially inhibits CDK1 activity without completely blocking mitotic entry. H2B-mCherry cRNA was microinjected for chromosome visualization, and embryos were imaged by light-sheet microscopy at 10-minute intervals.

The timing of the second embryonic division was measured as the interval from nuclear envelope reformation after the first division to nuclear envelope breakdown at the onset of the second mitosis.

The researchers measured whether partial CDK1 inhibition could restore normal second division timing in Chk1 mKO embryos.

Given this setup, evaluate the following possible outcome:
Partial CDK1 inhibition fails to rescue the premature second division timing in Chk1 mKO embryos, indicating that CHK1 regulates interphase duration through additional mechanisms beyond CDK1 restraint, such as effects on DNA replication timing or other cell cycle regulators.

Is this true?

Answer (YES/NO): NO